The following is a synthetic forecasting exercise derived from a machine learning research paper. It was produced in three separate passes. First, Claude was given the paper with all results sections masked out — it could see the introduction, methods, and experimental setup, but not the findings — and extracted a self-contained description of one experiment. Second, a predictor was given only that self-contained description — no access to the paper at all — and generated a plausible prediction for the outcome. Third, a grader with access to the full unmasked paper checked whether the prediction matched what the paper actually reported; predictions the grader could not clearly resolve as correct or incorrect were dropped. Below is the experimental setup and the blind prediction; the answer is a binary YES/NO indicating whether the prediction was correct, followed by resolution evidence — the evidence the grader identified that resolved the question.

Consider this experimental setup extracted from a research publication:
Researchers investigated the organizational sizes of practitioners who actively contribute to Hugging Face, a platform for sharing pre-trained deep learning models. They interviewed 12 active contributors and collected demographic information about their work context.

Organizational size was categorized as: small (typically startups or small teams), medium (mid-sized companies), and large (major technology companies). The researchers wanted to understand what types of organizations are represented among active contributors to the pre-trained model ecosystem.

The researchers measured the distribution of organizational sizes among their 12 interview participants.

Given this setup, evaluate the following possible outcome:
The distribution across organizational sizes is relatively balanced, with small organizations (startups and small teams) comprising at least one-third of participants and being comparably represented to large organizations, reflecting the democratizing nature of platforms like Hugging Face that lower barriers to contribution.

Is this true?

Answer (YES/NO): NO